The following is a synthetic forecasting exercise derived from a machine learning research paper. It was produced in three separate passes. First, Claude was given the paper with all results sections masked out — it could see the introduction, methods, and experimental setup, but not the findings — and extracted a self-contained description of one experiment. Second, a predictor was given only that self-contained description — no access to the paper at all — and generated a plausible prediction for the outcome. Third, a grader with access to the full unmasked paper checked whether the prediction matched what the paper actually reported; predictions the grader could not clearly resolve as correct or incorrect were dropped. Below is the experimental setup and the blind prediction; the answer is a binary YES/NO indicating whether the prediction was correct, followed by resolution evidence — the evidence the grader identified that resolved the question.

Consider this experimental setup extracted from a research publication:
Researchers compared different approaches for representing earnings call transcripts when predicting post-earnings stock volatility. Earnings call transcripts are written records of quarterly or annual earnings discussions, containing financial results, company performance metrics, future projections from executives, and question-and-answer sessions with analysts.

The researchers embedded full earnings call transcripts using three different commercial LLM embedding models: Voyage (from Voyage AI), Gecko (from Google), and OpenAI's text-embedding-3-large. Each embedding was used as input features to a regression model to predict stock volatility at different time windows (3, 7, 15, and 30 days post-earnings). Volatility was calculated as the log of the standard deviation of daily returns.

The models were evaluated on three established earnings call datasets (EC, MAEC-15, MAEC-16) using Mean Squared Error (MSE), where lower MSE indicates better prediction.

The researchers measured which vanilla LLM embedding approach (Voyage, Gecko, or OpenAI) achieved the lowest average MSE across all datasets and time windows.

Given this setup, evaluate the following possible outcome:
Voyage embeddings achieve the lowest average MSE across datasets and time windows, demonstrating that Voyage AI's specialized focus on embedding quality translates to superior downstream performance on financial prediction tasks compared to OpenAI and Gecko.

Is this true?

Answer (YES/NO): NO